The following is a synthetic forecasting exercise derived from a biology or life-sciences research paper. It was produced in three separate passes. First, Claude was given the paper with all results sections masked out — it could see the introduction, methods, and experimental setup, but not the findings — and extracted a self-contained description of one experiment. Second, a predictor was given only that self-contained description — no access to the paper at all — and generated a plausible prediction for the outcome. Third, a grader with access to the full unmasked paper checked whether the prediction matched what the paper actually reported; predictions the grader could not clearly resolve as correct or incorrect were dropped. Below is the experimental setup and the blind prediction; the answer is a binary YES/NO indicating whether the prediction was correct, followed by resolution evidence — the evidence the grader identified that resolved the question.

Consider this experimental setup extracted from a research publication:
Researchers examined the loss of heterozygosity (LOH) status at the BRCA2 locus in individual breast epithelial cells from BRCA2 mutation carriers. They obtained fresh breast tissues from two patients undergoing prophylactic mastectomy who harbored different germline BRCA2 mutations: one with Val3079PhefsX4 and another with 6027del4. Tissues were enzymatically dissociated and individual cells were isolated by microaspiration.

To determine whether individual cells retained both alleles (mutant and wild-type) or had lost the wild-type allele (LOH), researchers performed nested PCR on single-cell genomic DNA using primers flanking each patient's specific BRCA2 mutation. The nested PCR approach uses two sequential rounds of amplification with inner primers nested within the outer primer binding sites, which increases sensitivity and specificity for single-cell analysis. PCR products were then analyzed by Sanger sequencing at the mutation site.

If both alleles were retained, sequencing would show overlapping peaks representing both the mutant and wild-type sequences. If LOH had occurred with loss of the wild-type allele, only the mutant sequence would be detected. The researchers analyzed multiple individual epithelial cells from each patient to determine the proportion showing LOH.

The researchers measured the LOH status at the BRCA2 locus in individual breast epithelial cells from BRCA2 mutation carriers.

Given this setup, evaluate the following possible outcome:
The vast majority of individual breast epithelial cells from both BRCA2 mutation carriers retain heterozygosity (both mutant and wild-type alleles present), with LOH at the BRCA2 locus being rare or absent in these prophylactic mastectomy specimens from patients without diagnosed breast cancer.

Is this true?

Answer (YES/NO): YES